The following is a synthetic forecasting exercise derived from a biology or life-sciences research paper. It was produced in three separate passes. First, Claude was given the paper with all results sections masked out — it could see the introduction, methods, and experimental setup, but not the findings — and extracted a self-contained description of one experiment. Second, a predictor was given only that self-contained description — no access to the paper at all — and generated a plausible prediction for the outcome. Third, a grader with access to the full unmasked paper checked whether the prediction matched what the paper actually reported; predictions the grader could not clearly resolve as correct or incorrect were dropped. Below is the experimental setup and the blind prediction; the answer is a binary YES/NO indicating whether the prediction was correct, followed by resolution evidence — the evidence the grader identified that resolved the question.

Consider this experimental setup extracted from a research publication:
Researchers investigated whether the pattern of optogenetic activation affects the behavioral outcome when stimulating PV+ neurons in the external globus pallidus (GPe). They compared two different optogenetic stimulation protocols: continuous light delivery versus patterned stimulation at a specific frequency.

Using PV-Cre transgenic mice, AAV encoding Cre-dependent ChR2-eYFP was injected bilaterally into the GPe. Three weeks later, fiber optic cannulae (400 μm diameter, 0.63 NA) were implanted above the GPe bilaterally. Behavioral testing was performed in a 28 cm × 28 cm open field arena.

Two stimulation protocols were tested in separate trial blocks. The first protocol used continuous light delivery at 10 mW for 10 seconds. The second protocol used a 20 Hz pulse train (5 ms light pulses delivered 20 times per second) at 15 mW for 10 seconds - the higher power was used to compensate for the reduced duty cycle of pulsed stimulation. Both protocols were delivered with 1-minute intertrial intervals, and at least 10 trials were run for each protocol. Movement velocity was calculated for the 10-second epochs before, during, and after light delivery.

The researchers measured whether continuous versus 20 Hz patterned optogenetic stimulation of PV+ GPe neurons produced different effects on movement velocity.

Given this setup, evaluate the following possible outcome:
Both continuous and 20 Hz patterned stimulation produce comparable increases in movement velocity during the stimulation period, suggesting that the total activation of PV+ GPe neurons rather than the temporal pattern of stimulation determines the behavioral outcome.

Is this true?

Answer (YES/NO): YES